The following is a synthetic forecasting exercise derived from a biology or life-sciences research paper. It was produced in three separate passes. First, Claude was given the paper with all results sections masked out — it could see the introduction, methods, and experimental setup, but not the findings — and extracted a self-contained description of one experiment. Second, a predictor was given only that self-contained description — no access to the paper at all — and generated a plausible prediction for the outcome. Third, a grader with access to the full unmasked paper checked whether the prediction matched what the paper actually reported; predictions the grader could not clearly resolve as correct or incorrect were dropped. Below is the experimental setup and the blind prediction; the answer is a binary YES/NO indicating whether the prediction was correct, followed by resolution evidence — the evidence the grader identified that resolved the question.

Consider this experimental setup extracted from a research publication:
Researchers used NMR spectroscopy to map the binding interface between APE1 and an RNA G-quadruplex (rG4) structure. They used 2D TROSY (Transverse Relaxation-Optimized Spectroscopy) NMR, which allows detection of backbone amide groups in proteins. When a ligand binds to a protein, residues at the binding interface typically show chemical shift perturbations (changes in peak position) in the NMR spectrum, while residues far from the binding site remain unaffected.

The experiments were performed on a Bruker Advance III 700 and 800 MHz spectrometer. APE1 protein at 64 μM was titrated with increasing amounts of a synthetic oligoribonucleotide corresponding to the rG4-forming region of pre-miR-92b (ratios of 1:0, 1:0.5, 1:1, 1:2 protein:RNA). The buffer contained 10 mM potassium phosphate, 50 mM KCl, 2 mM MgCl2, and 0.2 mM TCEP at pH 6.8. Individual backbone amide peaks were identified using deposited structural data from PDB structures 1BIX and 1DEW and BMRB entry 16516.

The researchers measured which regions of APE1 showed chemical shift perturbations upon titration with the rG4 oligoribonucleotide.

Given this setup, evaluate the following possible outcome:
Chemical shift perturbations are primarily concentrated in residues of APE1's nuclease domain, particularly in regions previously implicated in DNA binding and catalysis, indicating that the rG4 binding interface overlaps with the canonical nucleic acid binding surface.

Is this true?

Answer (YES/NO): YES